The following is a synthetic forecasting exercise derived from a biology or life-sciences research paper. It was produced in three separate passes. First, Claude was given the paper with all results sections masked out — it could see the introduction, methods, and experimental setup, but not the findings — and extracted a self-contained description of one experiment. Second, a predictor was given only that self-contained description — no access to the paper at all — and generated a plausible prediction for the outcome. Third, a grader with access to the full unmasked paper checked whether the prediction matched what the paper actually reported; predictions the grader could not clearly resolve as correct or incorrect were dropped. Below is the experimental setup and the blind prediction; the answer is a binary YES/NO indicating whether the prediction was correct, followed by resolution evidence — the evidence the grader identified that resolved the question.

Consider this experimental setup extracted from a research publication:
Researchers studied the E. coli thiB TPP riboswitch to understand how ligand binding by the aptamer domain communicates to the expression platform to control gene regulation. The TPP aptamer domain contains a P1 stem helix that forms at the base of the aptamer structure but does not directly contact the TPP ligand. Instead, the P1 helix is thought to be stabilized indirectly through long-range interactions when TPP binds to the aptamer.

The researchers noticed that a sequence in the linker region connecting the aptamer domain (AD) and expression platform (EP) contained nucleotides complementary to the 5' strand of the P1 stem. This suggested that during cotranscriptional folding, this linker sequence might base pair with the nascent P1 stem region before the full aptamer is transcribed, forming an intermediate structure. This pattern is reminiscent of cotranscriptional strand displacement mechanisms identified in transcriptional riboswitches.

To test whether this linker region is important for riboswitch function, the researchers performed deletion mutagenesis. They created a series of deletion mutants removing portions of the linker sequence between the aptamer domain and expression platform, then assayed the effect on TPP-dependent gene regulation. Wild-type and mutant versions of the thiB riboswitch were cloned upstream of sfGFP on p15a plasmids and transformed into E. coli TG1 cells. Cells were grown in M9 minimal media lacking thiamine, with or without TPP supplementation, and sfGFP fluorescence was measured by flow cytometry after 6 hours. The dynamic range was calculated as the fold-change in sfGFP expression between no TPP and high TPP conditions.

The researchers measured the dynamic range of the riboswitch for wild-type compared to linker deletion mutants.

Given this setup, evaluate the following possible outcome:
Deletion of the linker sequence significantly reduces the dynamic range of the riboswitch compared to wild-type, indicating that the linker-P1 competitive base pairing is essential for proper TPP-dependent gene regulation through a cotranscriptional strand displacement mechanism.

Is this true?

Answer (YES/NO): YES